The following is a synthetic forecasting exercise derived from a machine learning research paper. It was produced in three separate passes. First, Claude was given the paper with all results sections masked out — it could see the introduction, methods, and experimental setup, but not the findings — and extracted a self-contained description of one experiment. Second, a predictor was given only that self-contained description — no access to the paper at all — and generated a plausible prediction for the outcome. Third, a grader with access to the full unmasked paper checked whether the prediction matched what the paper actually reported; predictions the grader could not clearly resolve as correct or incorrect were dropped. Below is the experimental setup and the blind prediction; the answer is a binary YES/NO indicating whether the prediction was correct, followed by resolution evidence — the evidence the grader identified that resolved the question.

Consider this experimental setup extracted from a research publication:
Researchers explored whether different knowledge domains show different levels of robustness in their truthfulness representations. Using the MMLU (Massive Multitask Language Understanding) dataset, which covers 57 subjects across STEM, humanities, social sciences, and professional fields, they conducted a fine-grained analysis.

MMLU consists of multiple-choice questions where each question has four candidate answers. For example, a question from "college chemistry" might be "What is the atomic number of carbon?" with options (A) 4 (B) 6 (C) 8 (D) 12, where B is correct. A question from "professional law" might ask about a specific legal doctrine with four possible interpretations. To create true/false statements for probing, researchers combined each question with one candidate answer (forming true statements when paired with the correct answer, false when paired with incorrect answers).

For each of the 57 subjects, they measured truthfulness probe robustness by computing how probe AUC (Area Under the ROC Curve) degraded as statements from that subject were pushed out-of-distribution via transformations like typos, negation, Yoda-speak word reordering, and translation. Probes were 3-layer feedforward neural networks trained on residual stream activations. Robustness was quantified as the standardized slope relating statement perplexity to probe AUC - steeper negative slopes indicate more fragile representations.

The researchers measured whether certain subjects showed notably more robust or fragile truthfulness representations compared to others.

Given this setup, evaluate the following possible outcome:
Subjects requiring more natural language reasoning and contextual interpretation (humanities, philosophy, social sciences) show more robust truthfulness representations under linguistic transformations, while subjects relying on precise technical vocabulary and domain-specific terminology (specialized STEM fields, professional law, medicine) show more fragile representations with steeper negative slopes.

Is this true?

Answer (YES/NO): NO